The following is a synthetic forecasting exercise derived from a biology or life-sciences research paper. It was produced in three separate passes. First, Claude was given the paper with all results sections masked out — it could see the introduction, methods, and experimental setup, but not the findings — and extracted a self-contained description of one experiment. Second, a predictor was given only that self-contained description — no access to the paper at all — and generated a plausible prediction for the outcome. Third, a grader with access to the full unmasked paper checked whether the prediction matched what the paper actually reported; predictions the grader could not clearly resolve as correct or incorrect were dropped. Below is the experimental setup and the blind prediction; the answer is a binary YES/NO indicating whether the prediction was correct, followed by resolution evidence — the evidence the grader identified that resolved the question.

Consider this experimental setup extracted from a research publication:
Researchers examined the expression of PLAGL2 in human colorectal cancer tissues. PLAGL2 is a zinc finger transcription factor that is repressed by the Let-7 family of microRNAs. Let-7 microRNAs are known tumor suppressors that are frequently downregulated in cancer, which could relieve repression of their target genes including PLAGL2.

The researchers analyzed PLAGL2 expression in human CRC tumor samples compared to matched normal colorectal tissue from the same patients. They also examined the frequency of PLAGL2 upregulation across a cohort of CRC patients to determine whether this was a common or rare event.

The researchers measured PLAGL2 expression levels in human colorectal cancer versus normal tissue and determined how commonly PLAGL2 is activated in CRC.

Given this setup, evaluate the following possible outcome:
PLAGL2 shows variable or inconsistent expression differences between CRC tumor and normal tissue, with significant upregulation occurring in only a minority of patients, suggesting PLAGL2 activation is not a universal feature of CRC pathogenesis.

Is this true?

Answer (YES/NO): NO